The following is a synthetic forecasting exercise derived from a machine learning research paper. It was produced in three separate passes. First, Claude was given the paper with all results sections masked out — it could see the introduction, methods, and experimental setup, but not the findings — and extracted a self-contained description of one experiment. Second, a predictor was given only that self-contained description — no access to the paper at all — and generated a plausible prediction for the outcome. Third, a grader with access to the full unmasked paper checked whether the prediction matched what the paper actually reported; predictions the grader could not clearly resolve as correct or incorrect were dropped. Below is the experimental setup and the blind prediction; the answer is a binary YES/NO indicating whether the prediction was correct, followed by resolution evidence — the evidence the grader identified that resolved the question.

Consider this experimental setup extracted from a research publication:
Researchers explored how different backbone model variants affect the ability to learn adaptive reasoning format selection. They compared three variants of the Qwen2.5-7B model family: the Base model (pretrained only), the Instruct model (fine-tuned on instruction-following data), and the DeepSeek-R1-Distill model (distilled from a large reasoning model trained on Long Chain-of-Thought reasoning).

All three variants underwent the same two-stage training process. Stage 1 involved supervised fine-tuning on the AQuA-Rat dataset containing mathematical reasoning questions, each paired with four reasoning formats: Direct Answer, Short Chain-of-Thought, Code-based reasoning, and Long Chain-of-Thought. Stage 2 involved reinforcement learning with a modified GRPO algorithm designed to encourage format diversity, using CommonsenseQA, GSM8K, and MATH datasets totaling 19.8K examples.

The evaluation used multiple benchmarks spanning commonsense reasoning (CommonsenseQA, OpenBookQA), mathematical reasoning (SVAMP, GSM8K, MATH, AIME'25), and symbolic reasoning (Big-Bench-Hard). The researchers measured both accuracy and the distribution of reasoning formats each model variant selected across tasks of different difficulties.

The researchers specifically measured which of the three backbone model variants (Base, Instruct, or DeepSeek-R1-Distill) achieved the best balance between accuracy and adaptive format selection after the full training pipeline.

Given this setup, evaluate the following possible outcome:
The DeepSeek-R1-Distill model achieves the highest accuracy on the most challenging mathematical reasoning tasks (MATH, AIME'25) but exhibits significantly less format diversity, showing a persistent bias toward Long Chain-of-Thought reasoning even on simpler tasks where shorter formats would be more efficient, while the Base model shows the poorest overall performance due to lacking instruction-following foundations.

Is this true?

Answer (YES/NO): NO